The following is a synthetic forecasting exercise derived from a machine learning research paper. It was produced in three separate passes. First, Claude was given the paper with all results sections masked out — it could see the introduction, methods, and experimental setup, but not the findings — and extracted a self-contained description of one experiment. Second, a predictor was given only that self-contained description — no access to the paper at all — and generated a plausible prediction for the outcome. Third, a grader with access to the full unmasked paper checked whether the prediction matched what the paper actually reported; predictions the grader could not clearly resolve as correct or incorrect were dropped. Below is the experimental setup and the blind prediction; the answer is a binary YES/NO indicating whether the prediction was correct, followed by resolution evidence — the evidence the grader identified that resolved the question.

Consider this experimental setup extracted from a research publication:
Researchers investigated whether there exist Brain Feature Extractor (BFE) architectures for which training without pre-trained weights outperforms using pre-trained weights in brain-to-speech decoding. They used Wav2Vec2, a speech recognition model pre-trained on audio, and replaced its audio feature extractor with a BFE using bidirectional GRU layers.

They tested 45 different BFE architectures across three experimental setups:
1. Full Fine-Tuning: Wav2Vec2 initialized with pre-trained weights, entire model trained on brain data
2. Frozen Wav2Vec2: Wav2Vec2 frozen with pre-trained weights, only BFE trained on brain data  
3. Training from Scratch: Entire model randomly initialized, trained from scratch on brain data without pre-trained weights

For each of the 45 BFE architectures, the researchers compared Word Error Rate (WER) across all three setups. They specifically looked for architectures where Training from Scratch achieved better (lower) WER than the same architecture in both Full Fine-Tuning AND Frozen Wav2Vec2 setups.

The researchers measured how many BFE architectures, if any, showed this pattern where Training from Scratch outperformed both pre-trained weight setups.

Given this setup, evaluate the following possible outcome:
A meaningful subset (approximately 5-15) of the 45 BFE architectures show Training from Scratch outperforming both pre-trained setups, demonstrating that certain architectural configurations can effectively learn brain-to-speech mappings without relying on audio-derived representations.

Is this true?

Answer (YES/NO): NO